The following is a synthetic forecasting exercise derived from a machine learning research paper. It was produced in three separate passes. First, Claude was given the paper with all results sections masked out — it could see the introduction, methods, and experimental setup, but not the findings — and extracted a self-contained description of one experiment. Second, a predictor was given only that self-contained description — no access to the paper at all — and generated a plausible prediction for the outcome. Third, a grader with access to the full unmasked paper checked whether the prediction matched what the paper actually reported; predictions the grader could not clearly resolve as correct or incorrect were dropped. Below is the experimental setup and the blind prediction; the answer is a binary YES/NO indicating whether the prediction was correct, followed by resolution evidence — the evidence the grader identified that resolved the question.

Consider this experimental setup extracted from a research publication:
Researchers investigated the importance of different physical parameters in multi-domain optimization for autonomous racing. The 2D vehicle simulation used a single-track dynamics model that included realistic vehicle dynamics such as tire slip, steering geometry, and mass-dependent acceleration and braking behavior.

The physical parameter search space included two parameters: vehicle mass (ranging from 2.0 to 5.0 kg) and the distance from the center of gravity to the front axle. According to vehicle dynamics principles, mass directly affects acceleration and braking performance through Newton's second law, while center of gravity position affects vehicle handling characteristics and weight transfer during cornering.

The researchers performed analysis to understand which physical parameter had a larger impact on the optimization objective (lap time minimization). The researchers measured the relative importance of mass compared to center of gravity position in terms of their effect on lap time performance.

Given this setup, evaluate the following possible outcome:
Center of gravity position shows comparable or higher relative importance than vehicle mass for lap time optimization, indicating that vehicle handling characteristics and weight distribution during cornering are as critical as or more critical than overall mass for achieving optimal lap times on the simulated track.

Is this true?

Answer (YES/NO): NO